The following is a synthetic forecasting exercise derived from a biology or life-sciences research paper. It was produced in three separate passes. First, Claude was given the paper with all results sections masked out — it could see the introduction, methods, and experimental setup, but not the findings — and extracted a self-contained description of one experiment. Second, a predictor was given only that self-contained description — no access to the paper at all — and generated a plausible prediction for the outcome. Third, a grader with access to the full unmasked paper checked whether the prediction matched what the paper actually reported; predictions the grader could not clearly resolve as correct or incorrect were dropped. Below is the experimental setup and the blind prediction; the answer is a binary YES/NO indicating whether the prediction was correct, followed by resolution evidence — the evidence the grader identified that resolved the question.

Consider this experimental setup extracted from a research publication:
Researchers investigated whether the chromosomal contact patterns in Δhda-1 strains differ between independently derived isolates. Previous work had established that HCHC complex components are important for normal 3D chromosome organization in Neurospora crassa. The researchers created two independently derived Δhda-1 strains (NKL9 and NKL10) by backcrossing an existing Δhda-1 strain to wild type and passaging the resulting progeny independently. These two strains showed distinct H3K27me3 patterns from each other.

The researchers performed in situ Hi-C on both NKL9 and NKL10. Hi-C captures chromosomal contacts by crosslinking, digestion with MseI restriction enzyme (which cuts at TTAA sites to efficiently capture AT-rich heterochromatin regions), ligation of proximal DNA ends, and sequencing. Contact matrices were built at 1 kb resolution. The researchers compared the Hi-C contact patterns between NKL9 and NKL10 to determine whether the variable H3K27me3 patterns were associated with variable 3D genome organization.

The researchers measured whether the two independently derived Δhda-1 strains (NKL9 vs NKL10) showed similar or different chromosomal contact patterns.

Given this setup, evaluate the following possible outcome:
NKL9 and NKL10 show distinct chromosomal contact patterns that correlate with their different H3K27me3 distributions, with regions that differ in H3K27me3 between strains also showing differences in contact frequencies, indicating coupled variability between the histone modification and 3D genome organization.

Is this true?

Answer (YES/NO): NO